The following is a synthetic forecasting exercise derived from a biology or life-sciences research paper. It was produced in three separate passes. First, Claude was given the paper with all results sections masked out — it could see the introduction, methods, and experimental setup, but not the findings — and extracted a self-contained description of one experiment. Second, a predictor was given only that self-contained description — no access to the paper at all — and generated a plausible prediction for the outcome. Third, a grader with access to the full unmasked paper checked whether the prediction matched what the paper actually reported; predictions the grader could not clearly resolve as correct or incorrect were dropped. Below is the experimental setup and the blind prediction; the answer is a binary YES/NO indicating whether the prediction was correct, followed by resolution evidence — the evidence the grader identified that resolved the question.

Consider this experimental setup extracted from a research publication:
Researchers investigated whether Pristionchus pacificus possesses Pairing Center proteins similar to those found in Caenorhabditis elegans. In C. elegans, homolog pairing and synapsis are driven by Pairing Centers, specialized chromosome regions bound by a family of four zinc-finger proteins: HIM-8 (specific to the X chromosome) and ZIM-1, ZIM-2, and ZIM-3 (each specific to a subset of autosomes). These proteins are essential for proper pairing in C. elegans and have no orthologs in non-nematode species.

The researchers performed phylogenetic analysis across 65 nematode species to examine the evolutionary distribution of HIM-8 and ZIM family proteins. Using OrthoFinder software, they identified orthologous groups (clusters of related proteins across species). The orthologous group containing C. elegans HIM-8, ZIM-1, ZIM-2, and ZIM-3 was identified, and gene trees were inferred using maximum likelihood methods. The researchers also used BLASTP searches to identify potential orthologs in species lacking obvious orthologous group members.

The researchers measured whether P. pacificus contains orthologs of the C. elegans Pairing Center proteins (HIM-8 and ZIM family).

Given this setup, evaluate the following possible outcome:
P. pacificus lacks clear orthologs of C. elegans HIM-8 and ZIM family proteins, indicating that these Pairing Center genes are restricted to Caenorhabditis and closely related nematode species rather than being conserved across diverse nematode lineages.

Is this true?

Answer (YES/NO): NO